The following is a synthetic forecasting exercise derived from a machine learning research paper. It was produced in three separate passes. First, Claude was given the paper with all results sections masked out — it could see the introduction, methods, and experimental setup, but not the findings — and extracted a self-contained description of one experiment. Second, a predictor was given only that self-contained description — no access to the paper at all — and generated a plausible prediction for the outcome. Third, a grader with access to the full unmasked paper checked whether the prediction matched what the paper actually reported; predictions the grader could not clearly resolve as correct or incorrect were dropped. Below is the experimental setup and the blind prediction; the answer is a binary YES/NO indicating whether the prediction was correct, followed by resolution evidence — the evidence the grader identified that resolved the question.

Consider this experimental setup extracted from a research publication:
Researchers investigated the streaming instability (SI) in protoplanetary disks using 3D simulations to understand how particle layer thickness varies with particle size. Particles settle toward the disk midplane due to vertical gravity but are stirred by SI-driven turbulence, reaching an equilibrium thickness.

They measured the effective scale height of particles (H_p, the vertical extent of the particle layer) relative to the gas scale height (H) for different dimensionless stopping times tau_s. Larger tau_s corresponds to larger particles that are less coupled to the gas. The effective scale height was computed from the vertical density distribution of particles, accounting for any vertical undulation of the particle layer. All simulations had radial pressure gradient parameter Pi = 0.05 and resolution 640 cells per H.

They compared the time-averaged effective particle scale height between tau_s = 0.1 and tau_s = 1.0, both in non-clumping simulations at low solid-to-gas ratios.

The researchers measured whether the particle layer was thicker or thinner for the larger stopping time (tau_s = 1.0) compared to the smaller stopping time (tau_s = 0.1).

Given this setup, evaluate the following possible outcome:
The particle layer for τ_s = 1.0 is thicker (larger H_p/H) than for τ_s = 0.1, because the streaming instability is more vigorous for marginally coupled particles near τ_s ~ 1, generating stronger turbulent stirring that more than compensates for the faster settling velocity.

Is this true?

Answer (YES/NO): NO